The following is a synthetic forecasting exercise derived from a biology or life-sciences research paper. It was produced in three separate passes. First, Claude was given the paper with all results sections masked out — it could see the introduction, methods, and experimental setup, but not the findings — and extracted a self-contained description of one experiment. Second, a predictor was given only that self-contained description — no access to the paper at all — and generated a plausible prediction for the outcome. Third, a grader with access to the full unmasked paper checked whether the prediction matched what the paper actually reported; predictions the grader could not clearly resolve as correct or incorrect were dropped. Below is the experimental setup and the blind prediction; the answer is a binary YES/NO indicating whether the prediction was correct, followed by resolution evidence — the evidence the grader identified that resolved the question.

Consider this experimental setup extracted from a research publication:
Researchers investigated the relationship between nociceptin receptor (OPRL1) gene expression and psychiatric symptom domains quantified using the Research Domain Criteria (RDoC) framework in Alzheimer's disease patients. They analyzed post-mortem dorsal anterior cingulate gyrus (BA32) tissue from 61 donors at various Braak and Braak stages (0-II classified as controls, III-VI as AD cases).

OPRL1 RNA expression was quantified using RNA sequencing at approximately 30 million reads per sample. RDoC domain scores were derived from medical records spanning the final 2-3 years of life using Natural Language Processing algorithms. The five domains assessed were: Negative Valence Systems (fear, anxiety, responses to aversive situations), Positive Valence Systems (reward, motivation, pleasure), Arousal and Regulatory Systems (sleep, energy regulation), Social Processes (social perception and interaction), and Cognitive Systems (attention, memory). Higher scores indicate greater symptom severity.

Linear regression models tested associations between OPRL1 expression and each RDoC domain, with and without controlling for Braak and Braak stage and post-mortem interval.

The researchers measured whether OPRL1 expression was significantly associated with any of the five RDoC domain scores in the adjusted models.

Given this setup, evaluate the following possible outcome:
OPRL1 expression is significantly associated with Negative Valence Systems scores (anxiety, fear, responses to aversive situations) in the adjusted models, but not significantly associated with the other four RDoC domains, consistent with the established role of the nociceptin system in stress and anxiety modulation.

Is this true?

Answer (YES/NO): NO